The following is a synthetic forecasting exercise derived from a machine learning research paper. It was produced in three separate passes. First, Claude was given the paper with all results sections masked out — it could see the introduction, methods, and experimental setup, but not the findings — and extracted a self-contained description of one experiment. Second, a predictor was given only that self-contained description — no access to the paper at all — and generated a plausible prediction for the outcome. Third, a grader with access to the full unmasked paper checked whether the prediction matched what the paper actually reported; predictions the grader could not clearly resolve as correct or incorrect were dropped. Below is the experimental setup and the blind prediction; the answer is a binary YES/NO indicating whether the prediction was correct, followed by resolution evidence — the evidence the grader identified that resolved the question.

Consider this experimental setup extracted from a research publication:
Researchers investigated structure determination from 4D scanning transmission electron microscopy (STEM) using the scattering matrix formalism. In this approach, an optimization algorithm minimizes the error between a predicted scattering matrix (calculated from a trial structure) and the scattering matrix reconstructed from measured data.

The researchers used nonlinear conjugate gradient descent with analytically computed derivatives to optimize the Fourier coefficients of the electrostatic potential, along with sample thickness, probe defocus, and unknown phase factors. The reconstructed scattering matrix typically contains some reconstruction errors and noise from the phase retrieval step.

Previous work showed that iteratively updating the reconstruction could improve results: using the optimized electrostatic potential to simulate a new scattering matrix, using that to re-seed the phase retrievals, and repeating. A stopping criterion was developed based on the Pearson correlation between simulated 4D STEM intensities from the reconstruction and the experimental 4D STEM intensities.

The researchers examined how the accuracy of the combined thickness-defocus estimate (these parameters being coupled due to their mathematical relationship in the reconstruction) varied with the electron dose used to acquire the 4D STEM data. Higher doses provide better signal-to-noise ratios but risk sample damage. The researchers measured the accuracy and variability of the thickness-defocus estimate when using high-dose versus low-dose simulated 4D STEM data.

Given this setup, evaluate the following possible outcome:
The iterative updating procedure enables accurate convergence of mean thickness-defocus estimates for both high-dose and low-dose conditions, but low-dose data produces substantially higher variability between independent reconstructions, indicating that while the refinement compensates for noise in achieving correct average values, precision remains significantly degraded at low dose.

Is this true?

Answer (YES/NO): NO